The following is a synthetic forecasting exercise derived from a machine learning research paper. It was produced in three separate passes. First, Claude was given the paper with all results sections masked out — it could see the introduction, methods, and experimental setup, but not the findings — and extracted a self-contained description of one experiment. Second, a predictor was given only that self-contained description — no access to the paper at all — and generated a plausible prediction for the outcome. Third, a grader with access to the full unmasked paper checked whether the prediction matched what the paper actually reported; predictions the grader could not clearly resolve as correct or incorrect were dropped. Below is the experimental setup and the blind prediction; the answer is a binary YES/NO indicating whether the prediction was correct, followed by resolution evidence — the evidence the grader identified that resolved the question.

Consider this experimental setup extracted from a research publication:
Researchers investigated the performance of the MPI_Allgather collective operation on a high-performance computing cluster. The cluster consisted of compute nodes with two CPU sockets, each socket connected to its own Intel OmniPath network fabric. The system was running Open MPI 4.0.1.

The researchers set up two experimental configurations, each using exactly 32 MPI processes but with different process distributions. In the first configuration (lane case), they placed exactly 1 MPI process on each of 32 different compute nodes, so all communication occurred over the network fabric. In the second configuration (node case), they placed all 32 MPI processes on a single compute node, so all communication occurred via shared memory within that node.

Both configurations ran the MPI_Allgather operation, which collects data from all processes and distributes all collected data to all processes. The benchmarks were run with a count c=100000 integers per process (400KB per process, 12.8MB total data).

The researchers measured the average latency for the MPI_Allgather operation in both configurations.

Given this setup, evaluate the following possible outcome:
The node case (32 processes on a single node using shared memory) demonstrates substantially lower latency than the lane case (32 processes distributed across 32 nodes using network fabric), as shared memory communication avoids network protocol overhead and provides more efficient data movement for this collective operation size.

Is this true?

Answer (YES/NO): NO